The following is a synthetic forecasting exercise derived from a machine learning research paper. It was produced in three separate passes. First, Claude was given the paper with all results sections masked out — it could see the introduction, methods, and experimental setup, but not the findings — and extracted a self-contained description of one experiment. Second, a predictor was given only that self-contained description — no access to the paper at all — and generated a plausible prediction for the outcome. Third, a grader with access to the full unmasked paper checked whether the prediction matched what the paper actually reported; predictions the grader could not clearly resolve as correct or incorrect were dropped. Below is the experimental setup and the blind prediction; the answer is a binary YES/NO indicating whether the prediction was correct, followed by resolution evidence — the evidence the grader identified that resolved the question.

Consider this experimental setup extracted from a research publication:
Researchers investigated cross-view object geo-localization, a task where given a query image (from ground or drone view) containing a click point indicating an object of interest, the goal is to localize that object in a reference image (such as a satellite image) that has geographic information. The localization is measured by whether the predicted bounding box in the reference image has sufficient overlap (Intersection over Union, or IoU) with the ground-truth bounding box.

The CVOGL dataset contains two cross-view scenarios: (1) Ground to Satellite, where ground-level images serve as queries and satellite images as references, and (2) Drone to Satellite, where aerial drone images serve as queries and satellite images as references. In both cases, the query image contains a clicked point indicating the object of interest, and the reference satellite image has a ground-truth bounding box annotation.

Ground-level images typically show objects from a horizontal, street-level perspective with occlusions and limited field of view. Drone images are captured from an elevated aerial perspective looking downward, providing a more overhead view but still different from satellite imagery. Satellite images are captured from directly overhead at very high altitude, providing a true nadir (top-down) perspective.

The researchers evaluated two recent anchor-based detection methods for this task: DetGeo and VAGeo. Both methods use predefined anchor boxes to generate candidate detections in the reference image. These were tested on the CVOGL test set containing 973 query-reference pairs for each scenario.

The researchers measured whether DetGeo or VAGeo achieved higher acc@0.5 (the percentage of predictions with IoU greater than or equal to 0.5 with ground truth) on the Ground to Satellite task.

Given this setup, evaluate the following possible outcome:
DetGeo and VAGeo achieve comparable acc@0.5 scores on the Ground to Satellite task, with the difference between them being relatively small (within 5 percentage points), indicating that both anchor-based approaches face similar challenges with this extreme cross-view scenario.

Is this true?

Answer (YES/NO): YES